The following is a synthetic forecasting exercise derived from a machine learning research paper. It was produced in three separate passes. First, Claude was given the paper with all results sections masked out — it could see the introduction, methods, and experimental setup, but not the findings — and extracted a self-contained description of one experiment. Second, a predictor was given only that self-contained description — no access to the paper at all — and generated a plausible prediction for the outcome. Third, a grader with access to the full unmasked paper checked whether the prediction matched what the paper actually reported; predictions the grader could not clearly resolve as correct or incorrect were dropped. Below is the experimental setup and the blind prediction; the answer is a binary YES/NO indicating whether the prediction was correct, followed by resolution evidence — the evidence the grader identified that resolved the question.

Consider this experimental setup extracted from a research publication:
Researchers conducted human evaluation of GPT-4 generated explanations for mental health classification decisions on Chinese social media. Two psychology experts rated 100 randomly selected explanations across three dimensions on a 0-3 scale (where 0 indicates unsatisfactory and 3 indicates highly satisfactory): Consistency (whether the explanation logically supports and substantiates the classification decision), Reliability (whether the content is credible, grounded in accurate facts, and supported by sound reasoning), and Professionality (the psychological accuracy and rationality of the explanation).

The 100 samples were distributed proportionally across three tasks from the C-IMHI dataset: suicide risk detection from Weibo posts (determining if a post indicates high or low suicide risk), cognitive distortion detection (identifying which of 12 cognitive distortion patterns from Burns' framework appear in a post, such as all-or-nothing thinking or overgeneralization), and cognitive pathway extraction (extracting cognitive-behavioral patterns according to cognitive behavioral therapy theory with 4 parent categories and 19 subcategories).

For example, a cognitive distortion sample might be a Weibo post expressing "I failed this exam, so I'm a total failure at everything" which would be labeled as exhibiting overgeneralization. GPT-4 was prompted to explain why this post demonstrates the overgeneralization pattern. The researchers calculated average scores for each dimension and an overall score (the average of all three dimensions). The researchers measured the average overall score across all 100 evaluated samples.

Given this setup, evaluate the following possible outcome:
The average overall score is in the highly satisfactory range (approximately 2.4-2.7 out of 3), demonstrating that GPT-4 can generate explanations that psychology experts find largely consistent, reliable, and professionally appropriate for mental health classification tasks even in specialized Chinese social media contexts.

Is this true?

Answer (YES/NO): NO